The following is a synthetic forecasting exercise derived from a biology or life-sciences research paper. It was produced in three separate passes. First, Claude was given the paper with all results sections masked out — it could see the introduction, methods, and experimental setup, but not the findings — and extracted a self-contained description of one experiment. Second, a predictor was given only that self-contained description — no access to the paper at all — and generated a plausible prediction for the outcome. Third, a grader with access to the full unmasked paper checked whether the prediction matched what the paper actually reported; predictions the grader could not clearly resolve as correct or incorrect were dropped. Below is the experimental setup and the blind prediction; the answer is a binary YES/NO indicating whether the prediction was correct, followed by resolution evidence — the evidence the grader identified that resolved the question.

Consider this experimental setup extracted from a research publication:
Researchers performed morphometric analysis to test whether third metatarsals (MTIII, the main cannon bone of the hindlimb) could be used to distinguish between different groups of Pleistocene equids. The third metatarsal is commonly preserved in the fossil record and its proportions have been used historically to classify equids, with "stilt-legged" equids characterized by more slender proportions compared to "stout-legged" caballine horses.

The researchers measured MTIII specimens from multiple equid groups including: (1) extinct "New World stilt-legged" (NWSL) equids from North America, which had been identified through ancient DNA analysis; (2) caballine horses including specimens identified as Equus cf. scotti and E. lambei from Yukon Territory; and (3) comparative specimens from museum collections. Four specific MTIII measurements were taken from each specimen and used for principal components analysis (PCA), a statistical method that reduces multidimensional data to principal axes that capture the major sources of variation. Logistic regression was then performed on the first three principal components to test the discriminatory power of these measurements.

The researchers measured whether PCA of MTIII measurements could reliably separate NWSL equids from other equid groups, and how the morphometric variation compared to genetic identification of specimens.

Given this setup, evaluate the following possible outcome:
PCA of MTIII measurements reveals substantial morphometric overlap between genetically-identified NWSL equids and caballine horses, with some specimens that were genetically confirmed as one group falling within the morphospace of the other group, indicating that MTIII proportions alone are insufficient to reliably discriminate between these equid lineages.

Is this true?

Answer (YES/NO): NO